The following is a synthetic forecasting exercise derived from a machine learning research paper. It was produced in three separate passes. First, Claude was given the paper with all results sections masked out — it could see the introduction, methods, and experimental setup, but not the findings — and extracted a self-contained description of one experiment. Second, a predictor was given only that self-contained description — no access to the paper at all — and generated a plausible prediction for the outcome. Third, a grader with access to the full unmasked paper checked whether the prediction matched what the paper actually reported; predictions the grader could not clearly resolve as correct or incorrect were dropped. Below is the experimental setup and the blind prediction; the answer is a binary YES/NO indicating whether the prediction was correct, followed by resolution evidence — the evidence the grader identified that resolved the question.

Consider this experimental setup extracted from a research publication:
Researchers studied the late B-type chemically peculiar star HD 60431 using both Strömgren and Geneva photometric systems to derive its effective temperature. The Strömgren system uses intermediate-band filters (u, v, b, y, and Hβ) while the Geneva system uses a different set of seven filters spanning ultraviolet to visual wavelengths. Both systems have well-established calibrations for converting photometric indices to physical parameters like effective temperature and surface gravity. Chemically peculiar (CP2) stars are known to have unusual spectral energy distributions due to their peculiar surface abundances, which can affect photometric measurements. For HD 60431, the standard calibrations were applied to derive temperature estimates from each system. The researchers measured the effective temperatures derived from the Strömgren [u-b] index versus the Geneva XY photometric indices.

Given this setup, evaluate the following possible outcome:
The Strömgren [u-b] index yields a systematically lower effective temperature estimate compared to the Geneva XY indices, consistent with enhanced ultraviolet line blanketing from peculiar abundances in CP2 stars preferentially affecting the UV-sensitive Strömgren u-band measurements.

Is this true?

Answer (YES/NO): YES